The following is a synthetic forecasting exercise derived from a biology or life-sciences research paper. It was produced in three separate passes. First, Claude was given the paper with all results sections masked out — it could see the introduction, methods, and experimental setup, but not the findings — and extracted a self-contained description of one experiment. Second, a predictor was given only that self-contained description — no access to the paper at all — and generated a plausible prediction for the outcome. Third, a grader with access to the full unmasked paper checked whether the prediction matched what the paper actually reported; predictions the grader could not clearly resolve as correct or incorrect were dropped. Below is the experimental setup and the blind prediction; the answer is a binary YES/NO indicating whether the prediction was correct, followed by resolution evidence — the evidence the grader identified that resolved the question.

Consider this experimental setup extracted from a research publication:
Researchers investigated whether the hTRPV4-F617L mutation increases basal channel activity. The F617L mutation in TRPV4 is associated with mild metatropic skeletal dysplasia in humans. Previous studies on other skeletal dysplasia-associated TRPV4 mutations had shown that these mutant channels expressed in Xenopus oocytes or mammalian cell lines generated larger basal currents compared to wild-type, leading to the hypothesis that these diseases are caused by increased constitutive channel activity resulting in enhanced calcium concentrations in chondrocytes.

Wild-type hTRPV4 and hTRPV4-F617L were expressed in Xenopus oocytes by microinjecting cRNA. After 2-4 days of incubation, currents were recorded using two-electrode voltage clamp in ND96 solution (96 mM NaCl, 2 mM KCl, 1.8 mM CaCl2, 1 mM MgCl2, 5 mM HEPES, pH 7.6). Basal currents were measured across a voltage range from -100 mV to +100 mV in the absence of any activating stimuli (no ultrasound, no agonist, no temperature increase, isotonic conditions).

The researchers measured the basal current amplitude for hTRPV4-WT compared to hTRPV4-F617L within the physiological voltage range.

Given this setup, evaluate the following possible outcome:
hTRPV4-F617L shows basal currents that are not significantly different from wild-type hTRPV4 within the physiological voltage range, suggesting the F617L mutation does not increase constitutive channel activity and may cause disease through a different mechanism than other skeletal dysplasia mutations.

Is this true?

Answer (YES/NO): YES